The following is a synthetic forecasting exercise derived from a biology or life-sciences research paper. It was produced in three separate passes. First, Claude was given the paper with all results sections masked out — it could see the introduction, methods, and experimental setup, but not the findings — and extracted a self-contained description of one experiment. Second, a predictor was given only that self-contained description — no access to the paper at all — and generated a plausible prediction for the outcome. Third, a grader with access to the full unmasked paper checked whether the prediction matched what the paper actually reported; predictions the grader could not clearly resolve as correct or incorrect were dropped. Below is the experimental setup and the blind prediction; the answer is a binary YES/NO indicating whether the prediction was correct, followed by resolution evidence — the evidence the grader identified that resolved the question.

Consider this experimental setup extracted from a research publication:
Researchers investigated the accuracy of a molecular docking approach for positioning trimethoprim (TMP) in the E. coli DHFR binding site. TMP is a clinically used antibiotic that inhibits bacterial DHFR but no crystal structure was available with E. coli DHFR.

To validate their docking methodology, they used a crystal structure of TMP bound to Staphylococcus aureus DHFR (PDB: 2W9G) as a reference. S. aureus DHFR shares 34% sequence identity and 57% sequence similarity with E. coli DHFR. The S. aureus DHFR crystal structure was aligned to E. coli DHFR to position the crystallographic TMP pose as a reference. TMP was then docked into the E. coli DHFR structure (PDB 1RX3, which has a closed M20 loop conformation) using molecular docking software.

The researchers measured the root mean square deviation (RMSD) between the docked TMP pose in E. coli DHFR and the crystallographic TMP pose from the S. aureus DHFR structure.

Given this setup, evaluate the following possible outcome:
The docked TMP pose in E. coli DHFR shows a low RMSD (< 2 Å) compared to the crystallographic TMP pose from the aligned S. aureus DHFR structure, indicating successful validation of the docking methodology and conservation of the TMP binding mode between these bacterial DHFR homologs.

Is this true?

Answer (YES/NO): YES